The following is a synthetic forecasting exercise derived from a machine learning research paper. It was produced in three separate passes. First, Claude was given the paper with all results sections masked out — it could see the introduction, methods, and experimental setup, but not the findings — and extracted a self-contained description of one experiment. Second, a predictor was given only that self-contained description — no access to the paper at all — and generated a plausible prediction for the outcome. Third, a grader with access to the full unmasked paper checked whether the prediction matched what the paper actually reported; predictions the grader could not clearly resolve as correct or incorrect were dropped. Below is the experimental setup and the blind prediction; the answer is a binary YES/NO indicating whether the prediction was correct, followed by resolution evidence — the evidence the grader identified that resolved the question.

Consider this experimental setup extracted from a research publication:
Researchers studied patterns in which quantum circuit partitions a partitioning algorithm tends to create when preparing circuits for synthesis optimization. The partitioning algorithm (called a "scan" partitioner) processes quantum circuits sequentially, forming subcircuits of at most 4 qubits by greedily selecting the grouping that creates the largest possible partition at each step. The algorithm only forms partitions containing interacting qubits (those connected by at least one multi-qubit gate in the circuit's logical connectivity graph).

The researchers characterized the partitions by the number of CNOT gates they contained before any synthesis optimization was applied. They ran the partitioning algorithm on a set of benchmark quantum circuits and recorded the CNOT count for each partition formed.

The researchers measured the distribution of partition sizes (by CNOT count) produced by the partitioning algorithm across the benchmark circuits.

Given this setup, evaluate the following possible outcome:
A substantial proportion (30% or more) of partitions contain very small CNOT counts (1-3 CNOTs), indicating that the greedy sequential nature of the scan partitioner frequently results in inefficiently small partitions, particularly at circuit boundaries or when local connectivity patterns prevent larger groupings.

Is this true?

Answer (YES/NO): NO